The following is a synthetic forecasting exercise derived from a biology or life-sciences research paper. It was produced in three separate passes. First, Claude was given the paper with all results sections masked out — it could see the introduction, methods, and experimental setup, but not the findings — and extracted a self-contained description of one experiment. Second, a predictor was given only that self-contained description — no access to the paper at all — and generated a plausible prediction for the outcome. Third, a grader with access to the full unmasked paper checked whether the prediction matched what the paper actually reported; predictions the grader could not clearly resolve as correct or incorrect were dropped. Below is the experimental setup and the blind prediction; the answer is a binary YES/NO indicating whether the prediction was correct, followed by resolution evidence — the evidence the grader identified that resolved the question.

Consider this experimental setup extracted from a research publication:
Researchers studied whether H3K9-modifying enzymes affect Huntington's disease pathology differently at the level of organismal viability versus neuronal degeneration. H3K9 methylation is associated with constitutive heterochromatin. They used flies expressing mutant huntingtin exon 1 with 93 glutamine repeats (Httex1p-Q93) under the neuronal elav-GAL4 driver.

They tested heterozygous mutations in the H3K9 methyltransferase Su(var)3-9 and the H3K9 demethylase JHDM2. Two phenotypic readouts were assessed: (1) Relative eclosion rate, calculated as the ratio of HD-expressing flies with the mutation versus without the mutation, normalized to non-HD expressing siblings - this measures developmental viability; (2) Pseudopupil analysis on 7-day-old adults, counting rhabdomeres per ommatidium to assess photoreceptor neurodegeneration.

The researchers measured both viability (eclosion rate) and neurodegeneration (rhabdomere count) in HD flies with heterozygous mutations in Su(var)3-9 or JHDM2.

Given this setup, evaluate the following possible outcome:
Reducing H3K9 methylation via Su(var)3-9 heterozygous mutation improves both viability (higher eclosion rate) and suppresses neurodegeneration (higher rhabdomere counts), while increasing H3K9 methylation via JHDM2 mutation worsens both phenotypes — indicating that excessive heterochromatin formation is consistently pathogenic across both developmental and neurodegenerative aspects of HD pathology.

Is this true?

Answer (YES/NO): NO